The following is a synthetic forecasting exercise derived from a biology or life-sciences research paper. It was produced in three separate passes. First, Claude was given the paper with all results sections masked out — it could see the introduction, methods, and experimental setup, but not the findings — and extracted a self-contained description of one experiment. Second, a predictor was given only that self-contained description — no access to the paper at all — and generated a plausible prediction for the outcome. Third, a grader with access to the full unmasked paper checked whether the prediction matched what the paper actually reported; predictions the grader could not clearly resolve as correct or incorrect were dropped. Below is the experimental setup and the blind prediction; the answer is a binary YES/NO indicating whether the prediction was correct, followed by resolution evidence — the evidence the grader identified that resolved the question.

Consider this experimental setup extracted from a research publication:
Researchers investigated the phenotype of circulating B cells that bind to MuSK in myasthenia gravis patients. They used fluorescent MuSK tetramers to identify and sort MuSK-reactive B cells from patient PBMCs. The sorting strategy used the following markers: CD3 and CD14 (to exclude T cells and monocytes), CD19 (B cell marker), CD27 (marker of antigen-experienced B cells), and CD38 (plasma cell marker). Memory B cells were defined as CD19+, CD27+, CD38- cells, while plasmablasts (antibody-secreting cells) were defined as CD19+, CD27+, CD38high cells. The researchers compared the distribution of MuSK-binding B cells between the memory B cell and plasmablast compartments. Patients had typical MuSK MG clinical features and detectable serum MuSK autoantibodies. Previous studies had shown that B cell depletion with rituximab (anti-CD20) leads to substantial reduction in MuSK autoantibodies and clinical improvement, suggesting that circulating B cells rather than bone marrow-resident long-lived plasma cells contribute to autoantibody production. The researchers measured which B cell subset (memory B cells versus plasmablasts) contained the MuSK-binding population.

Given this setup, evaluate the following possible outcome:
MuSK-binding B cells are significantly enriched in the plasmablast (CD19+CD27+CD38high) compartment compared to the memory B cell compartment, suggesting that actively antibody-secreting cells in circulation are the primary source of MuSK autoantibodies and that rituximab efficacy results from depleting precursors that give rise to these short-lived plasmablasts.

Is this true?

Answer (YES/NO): NO